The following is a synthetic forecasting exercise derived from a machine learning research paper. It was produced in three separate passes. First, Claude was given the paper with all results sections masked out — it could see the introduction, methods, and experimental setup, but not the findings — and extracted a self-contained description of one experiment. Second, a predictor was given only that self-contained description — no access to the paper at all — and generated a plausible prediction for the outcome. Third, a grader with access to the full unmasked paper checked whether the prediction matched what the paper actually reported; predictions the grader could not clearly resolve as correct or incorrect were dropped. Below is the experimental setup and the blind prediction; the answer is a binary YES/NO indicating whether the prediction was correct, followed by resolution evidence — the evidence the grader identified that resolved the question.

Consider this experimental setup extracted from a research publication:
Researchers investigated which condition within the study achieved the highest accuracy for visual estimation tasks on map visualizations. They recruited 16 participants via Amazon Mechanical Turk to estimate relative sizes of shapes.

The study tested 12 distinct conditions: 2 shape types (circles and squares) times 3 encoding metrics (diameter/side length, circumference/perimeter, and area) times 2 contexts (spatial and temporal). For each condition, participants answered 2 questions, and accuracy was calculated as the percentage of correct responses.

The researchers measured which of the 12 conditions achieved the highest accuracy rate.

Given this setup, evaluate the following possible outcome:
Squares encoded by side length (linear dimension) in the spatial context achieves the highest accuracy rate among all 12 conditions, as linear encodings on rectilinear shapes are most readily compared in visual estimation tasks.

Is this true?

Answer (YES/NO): NO